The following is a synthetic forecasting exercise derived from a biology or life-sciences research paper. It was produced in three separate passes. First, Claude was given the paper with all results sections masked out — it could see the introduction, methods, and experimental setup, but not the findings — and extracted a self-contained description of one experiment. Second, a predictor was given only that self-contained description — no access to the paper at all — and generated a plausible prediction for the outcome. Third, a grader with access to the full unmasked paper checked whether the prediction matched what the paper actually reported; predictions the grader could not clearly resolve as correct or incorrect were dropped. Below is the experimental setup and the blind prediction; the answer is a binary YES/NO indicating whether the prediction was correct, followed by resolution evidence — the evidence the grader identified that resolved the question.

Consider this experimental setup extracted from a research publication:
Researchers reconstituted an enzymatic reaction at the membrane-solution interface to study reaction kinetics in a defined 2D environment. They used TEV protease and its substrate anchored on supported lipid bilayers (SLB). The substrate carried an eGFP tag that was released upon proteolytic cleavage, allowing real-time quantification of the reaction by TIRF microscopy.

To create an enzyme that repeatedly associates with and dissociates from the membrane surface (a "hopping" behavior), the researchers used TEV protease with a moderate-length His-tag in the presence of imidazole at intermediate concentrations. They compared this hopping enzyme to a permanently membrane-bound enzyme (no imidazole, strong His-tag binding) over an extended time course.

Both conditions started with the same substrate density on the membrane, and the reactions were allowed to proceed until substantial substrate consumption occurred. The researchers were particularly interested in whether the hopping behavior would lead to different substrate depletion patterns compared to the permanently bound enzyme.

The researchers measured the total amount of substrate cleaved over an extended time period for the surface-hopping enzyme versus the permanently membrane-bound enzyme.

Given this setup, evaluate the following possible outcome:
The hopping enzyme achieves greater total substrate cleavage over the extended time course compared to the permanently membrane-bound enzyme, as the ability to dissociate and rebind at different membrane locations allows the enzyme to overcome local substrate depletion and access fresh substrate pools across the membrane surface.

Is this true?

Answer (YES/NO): YES